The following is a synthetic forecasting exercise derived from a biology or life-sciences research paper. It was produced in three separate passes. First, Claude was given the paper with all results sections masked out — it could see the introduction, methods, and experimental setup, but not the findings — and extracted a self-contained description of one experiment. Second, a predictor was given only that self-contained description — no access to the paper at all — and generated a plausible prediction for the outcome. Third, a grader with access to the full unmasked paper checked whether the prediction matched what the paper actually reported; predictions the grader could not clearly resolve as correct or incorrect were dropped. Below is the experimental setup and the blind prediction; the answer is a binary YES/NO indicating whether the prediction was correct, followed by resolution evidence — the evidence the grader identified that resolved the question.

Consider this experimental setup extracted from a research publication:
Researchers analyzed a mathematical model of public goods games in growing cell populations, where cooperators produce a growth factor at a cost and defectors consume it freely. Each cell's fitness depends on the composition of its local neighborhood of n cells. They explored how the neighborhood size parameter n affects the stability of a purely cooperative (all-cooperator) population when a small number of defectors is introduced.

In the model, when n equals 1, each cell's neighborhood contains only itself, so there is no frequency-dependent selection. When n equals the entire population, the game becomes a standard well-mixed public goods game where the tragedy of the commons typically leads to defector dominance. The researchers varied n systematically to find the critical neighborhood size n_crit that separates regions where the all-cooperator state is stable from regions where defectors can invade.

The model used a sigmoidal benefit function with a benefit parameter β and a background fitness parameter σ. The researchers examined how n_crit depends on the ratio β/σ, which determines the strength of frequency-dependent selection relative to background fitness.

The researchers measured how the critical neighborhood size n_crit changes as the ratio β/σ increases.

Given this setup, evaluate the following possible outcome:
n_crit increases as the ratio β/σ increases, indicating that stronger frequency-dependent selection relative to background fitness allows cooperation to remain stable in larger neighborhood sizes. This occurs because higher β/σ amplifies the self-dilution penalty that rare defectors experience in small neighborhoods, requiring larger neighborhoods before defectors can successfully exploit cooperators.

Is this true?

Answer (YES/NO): NO